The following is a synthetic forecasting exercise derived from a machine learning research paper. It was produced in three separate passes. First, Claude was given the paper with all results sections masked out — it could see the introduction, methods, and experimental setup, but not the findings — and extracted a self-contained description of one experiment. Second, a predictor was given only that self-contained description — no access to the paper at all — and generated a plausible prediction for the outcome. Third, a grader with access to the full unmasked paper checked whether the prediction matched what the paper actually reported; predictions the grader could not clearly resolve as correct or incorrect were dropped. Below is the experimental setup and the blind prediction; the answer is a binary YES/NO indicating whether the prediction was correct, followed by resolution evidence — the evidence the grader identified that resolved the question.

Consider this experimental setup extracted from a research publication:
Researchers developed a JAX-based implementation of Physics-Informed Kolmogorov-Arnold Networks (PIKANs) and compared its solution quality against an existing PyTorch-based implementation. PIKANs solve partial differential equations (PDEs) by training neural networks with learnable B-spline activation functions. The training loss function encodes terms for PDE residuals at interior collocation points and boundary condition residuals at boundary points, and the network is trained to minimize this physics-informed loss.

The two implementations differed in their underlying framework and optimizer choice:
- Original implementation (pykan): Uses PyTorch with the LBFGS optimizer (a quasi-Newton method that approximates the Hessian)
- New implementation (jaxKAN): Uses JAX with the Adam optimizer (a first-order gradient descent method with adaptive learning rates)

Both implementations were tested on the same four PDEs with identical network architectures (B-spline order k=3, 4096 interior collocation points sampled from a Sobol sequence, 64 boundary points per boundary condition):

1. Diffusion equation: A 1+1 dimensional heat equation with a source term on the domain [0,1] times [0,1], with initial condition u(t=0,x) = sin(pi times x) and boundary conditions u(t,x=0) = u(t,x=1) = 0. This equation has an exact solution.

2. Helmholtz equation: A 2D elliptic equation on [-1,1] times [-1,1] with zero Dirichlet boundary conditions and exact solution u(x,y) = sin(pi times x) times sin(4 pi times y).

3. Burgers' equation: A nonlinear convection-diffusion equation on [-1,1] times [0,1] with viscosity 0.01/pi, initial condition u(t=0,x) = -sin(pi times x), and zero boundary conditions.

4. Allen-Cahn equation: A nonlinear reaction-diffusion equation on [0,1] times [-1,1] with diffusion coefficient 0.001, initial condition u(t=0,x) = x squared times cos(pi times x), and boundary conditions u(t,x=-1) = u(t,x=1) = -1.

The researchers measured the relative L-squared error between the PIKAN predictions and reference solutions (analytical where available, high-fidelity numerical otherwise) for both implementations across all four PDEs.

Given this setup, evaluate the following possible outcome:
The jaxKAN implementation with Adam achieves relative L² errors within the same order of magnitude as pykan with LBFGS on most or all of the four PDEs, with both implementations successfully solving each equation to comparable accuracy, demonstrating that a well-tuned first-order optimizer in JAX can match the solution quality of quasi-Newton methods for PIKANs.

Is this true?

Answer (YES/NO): YES